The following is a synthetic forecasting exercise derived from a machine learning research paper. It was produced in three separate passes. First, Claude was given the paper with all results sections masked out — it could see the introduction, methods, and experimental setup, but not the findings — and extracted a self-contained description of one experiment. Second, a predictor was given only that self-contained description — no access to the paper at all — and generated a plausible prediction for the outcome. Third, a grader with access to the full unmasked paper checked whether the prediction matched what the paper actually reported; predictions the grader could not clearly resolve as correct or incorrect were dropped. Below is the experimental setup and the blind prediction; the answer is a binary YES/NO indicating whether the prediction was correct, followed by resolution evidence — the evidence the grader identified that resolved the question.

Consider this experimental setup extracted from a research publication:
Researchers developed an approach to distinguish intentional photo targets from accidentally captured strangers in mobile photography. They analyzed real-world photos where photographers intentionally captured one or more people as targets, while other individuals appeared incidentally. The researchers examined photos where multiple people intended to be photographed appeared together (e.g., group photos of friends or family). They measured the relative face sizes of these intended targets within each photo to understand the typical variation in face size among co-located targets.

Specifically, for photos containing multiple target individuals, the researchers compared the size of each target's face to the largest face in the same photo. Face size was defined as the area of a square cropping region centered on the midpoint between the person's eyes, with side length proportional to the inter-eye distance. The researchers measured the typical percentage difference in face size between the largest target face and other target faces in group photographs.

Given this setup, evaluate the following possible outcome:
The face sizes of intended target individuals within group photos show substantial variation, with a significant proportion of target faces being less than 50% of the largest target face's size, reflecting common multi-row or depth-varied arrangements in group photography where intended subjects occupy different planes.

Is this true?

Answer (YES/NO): NO